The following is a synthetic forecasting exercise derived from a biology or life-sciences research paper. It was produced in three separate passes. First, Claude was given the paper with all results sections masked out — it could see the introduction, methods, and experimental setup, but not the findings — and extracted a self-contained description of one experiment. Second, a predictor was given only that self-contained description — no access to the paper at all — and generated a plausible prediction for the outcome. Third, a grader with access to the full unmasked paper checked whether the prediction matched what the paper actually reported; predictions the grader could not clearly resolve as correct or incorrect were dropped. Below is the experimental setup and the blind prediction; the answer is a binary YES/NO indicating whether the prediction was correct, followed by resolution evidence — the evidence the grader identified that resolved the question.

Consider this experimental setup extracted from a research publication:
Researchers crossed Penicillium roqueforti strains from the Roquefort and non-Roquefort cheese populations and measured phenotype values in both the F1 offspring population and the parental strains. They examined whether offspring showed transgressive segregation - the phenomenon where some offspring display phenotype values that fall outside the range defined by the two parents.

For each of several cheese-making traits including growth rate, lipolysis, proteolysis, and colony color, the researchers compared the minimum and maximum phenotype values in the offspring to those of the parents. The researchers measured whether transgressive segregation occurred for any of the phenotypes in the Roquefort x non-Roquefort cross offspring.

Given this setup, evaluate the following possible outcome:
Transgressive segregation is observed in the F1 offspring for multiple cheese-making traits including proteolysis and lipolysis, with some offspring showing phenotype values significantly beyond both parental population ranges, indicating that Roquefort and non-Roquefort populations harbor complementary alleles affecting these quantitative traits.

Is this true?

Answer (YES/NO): YES